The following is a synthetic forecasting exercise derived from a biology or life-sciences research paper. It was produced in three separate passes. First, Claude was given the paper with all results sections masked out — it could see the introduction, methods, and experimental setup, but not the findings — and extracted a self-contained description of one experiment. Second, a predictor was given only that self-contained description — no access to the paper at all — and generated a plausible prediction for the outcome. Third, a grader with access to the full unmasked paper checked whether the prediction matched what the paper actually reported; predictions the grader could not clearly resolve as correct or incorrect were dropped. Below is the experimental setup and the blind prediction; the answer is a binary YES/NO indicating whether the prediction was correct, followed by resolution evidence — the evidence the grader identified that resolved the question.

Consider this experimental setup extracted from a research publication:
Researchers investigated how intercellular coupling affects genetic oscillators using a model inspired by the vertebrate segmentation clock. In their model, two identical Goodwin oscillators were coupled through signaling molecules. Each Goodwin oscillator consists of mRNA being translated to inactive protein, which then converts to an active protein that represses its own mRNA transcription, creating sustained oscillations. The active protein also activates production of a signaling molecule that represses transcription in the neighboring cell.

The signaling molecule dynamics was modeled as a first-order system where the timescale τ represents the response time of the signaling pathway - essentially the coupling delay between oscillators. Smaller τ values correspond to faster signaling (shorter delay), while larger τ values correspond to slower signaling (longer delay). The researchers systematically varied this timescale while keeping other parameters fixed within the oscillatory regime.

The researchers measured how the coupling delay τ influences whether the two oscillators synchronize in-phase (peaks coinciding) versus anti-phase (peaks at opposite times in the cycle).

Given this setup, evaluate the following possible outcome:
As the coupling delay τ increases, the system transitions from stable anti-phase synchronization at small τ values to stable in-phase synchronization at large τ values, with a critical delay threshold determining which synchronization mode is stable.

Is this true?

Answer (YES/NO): NO